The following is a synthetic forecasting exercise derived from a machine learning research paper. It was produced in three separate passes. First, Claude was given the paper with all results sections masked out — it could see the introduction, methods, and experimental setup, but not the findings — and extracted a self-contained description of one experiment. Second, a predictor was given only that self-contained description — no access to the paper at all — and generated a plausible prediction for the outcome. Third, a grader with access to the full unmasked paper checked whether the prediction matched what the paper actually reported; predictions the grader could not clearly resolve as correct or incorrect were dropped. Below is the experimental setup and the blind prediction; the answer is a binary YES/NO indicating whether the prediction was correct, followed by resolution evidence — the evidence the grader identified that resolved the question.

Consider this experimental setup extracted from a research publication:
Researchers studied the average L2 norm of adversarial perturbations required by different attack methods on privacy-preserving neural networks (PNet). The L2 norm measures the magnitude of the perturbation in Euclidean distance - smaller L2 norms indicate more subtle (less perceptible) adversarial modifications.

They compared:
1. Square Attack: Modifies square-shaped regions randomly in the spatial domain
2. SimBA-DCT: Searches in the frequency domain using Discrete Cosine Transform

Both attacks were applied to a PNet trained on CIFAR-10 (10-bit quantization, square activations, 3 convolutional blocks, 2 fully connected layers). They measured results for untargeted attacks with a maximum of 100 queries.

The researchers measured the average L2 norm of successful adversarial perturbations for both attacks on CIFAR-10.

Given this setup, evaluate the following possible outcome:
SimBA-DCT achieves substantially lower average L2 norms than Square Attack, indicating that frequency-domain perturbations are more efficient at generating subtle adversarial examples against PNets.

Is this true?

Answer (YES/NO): YES